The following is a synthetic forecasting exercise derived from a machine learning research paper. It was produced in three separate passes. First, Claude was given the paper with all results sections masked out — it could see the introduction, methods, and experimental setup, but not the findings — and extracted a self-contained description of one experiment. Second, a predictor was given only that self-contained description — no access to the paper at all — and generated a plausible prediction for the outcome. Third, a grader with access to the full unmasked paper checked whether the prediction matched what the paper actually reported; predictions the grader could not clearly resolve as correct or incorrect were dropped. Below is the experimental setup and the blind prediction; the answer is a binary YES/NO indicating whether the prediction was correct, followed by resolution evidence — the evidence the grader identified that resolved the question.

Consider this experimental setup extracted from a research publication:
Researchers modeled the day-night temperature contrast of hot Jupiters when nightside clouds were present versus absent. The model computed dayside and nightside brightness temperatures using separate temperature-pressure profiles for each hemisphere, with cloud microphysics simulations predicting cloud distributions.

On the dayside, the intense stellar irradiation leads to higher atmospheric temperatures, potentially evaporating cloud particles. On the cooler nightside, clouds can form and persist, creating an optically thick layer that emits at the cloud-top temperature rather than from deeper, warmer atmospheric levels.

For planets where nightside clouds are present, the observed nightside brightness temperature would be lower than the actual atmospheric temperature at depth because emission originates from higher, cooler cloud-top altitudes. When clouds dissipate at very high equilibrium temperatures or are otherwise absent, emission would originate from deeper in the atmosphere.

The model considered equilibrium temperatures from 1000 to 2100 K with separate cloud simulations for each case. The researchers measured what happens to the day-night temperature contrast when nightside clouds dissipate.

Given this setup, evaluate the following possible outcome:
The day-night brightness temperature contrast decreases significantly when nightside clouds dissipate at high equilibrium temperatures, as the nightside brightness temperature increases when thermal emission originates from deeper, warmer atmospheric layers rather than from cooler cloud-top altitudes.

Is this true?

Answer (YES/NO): YES